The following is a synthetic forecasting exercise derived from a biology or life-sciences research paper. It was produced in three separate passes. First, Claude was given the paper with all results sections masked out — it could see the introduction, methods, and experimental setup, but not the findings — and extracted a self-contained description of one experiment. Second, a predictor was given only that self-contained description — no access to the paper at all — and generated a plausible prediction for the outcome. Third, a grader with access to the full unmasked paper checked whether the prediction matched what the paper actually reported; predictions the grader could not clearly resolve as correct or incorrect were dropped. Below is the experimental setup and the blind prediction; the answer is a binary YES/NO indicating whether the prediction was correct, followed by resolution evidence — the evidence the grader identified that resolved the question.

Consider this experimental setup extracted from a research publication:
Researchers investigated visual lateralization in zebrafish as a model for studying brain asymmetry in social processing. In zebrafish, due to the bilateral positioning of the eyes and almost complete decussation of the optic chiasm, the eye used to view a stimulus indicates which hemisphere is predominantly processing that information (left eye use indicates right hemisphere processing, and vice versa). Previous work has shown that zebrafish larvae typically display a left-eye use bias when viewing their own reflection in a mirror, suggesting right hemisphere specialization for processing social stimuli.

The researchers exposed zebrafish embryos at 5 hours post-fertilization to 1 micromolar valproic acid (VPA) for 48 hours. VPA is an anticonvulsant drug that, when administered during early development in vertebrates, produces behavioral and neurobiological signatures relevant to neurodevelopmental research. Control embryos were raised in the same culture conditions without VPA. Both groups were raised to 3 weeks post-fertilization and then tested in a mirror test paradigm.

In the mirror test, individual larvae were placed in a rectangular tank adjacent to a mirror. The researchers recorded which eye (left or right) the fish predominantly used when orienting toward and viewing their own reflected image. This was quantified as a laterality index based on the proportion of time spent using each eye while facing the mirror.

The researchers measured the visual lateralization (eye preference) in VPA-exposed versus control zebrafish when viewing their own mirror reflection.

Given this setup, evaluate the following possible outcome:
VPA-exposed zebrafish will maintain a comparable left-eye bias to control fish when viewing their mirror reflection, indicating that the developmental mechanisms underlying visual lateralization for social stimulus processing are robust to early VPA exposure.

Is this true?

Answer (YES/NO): NO